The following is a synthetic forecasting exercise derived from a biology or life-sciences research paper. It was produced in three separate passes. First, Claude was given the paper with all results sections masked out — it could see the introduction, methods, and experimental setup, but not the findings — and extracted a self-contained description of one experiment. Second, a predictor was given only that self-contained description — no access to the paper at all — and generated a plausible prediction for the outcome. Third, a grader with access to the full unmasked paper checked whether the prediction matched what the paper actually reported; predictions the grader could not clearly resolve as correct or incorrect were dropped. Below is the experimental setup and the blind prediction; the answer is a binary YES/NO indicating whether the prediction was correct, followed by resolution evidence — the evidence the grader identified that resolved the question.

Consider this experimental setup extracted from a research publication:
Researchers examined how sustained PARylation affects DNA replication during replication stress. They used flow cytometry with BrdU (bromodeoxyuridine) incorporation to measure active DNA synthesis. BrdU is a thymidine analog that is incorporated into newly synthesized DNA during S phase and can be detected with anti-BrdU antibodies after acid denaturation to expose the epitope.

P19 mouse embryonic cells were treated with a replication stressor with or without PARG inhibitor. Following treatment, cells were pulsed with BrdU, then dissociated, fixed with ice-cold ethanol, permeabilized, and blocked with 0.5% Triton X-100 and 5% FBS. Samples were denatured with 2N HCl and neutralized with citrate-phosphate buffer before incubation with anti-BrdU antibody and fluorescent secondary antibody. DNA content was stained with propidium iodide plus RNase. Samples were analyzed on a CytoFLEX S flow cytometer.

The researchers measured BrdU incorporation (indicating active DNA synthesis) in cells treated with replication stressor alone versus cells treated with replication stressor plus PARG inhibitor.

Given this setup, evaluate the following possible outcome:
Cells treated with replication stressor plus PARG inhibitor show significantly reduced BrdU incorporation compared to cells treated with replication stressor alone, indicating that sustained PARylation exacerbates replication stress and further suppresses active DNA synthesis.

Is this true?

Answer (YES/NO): YES